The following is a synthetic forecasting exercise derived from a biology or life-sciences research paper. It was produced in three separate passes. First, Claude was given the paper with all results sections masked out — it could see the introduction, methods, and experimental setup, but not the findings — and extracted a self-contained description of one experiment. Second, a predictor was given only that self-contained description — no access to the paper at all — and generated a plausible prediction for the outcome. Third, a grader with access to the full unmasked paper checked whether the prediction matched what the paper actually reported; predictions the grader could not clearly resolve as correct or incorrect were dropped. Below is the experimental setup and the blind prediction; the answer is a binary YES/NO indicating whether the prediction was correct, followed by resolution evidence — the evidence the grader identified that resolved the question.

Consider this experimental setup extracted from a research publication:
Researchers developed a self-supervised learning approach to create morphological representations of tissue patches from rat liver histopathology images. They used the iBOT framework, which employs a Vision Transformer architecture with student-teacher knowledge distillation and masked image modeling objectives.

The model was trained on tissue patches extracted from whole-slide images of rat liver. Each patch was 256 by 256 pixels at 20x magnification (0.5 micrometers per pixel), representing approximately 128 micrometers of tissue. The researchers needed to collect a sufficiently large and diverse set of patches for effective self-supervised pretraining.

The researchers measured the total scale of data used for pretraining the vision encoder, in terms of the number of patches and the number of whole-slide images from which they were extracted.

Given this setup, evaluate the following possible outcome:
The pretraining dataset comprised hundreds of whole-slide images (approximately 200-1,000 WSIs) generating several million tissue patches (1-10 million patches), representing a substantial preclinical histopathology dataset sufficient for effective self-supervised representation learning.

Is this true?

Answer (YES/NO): NO